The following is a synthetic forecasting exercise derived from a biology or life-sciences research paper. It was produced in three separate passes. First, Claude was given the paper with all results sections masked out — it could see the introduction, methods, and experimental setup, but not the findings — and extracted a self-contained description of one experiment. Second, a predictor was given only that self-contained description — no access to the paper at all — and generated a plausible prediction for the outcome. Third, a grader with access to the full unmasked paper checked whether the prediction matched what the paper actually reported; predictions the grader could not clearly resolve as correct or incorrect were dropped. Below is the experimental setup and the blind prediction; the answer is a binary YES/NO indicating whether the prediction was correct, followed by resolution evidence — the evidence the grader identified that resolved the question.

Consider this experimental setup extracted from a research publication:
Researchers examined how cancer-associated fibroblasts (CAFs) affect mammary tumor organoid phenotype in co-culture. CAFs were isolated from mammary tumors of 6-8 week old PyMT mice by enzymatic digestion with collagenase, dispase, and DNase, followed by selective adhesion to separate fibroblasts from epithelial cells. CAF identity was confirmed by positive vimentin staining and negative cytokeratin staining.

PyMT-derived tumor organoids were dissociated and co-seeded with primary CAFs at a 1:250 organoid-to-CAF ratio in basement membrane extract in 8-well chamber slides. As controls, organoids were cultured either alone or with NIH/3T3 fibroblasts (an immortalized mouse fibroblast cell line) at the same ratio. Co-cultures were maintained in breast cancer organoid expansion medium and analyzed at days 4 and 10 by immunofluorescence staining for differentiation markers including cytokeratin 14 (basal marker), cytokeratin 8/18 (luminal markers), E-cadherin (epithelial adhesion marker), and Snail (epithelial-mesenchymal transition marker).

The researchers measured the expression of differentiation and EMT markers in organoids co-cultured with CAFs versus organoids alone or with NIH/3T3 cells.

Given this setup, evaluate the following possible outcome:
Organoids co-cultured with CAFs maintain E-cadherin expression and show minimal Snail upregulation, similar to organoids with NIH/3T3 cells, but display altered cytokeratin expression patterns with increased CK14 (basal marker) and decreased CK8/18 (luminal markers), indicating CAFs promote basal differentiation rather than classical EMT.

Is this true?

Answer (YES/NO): NO